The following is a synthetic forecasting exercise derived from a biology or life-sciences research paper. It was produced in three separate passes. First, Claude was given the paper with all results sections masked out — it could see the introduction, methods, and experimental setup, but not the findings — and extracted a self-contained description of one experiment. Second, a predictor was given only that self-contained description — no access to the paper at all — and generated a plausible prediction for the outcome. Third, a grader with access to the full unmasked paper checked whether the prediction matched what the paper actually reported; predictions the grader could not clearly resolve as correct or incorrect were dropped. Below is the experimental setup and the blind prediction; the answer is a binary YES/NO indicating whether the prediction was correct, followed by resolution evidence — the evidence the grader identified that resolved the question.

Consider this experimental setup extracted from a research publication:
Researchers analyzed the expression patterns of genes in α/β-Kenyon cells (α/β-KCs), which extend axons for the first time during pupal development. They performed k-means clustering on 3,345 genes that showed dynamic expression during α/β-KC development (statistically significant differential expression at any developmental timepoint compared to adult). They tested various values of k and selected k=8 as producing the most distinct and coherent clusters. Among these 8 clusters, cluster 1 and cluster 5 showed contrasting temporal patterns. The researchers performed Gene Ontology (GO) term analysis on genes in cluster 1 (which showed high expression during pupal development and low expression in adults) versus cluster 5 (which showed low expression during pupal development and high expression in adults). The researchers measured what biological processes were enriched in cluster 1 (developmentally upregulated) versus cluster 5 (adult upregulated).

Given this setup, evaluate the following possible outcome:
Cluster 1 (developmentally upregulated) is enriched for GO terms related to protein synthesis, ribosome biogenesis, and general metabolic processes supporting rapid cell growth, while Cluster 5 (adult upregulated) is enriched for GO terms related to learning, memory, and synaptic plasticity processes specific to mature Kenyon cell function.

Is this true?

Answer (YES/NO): NO